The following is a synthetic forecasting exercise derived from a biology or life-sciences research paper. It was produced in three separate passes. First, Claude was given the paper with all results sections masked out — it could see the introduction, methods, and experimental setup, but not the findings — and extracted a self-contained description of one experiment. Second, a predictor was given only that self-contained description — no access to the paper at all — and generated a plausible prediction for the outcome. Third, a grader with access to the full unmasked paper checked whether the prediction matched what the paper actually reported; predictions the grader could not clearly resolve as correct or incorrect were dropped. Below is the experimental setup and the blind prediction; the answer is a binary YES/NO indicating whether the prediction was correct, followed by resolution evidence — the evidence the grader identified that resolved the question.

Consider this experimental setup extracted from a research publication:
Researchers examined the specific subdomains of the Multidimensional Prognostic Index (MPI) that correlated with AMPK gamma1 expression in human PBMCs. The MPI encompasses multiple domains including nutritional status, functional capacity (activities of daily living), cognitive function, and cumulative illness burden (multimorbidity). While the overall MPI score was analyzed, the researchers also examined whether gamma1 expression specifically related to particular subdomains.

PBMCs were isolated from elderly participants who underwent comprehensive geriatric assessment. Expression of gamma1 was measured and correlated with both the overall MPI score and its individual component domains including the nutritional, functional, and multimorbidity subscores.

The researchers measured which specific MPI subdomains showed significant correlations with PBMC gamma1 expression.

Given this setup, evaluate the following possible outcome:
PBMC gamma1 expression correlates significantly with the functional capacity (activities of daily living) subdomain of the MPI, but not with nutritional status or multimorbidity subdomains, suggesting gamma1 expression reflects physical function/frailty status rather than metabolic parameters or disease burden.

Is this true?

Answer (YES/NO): NO